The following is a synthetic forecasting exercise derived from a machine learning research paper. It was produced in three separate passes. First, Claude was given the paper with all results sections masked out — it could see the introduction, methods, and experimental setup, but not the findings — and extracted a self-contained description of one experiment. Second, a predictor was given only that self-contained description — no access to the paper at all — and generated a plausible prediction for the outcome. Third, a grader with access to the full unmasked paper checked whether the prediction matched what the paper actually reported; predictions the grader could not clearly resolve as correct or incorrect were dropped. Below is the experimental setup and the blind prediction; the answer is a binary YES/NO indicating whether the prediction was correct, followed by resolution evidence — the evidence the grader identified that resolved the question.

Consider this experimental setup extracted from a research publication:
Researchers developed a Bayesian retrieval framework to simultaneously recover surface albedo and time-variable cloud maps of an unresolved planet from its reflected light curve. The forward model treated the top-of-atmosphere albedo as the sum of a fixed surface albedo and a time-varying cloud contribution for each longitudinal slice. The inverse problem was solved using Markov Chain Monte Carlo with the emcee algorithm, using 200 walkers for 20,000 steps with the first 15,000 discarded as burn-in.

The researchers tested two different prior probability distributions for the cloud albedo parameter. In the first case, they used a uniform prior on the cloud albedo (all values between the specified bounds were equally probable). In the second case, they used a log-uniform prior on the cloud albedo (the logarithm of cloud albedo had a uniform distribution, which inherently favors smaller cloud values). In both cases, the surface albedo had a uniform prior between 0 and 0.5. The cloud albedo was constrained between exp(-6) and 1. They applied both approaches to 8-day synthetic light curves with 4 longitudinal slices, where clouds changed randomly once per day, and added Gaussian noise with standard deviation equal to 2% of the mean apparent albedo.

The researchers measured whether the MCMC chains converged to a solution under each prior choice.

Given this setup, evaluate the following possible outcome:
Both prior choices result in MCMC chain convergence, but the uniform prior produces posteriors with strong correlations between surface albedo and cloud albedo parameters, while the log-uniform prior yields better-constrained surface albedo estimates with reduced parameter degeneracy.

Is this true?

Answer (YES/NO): NO